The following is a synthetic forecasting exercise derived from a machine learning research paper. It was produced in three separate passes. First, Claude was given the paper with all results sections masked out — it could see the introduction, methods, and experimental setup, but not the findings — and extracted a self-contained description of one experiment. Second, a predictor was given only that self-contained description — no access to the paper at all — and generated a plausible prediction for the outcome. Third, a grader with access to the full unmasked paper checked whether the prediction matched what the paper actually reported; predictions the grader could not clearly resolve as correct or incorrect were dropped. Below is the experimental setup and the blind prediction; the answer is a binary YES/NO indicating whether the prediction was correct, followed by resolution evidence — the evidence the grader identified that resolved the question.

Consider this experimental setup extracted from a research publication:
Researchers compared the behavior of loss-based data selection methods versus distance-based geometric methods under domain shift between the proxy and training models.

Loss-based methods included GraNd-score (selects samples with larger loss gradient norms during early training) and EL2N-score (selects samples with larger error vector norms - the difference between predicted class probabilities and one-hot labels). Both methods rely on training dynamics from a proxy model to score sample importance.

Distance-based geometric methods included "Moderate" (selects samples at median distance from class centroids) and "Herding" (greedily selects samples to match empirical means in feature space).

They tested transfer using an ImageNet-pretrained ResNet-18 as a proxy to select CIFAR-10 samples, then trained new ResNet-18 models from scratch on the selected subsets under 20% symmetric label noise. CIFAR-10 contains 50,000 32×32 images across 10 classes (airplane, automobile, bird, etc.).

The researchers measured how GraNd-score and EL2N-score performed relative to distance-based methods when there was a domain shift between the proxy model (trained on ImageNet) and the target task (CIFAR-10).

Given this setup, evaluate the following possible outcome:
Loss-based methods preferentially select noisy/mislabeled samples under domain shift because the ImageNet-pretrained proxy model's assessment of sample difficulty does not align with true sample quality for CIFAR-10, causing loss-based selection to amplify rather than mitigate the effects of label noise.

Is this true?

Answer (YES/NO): NO